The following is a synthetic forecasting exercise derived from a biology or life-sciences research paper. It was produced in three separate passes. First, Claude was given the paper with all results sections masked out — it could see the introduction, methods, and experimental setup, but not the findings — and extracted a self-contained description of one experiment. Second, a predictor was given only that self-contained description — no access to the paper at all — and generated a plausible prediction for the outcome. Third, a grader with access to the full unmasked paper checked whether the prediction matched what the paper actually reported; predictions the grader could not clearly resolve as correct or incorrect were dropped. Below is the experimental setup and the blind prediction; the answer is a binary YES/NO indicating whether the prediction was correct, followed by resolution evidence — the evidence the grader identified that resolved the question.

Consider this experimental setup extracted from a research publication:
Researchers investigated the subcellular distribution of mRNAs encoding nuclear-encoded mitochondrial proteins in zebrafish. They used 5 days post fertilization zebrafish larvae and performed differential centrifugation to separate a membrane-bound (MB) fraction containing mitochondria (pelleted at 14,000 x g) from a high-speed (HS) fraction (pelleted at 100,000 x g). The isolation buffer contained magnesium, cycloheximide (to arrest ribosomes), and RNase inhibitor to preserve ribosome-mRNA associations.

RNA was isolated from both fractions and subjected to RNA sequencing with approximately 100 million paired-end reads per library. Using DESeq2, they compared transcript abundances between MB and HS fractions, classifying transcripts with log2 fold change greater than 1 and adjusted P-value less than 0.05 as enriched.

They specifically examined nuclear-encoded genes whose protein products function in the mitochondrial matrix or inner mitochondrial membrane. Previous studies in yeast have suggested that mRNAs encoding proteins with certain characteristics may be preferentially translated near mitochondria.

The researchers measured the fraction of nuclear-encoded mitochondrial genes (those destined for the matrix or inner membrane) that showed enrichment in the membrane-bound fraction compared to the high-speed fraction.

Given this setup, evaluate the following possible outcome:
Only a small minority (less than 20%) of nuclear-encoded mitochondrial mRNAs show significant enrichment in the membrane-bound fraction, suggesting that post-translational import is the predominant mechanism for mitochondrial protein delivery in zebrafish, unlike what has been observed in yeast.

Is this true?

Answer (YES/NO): YES